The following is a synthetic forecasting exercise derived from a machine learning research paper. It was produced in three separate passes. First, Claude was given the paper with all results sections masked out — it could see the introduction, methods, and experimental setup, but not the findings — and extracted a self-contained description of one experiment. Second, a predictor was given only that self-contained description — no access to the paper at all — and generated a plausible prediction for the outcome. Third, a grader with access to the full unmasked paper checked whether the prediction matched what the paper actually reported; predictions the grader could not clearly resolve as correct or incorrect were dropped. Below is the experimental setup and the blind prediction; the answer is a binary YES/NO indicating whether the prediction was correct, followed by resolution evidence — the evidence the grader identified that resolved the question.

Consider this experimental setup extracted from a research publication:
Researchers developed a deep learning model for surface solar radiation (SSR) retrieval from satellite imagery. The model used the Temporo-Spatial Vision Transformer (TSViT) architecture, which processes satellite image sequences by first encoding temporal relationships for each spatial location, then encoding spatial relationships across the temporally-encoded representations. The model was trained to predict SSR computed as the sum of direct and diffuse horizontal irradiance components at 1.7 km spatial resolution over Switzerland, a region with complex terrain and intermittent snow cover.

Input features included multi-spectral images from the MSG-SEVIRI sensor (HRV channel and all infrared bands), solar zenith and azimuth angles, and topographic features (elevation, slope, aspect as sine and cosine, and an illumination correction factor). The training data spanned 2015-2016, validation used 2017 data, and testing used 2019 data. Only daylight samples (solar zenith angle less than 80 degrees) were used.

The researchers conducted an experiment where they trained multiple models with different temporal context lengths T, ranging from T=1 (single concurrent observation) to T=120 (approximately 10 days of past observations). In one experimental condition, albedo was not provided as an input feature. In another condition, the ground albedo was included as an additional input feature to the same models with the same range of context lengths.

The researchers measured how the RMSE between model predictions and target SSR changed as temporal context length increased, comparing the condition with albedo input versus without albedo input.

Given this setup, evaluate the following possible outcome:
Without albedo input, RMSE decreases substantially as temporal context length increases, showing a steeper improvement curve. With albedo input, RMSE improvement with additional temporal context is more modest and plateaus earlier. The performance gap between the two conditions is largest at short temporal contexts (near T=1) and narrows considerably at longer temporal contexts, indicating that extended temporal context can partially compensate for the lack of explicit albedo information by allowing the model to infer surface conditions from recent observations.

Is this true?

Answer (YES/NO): YES